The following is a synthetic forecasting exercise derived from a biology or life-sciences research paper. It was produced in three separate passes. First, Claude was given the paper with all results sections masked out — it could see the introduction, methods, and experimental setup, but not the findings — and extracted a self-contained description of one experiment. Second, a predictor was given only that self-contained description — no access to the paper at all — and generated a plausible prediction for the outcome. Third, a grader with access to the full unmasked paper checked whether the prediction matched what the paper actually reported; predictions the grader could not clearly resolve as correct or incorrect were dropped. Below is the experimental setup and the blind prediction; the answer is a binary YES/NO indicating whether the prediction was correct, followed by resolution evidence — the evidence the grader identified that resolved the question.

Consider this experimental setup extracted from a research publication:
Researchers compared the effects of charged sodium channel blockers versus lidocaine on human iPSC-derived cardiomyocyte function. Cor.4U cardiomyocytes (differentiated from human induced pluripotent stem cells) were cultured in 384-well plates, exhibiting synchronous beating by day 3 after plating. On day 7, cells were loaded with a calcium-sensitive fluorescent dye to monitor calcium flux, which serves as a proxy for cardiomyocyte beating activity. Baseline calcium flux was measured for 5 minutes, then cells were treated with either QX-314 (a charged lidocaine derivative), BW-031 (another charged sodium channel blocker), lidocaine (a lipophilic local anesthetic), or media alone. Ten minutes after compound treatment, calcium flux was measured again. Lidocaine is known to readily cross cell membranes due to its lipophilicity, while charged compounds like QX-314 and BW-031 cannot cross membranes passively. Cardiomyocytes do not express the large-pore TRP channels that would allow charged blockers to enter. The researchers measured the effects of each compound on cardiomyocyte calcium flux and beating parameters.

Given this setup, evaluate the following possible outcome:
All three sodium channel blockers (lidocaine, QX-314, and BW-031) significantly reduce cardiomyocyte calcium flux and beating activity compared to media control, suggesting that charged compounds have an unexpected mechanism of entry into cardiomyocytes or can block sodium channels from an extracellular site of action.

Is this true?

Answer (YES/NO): NO